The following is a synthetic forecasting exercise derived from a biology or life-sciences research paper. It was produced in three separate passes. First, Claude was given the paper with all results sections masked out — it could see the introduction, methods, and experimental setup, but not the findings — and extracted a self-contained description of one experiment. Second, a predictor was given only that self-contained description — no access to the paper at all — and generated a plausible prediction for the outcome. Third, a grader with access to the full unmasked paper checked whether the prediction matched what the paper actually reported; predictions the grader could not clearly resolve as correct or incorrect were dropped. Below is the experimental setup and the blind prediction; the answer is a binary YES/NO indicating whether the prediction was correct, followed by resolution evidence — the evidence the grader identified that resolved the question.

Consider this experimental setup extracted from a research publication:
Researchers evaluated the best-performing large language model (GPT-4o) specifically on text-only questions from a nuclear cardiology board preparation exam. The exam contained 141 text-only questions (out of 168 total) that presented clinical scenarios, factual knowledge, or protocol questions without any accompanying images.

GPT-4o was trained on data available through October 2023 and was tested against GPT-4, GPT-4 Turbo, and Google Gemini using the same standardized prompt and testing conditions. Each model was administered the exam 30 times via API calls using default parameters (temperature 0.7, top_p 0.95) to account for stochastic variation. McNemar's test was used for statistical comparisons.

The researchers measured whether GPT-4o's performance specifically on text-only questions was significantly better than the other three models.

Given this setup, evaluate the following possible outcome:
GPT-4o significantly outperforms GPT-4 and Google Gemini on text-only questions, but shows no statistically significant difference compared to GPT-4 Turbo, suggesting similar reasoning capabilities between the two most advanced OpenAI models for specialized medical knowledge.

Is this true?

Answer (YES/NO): NO